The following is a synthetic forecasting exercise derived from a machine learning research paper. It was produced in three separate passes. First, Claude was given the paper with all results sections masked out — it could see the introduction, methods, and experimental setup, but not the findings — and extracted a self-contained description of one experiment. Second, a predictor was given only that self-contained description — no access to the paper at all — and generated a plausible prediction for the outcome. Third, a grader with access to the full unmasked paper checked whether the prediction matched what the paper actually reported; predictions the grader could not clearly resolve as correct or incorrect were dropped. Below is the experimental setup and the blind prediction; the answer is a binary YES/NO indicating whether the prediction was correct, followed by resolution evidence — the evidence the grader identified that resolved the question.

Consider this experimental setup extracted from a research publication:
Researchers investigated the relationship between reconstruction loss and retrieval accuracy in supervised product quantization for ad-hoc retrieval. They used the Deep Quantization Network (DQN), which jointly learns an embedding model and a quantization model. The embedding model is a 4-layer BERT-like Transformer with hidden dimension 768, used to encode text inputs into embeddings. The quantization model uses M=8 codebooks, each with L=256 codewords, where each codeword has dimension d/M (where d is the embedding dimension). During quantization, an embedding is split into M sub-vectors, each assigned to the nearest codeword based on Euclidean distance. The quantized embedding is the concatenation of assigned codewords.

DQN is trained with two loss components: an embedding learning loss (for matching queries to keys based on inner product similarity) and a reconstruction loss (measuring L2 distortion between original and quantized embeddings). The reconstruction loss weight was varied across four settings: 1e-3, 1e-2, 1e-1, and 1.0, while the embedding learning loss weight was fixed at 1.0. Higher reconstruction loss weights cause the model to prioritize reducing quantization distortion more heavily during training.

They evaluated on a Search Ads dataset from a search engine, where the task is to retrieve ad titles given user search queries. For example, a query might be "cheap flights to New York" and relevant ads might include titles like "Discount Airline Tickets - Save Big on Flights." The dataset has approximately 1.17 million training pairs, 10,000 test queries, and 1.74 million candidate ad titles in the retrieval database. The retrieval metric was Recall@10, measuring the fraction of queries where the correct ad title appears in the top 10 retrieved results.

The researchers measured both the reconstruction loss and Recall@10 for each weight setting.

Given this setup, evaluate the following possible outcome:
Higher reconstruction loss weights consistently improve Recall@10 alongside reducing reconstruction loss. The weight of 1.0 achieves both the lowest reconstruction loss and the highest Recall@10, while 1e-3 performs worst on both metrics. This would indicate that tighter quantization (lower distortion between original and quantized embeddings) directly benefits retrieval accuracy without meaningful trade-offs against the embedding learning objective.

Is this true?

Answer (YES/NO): NO